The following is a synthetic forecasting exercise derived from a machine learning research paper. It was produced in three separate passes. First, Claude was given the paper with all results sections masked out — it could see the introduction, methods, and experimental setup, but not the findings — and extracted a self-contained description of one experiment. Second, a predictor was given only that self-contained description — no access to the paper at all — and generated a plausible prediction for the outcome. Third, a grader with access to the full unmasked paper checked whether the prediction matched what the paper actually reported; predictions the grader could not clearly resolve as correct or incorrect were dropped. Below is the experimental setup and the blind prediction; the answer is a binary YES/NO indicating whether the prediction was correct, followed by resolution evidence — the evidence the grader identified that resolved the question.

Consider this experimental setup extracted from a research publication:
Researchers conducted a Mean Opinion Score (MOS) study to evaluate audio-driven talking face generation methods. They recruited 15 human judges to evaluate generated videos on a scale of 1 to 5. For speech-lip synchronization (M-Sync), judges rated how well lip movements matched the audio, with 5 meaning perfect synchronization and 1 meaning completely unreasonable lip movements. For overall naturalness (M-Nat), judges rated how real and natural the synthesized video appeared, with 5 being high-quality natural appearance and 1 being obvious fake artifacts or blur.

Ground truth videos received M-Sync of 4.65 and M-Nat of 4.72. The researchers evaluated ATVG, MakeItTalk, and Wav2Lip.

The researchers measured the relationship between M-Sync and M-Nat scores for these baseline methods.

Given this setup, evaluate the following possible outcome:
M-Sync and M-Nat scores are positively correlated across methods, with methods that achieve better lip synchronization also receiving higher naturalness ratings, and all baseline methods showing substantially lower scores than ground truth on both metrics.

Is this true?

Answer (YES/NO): NO